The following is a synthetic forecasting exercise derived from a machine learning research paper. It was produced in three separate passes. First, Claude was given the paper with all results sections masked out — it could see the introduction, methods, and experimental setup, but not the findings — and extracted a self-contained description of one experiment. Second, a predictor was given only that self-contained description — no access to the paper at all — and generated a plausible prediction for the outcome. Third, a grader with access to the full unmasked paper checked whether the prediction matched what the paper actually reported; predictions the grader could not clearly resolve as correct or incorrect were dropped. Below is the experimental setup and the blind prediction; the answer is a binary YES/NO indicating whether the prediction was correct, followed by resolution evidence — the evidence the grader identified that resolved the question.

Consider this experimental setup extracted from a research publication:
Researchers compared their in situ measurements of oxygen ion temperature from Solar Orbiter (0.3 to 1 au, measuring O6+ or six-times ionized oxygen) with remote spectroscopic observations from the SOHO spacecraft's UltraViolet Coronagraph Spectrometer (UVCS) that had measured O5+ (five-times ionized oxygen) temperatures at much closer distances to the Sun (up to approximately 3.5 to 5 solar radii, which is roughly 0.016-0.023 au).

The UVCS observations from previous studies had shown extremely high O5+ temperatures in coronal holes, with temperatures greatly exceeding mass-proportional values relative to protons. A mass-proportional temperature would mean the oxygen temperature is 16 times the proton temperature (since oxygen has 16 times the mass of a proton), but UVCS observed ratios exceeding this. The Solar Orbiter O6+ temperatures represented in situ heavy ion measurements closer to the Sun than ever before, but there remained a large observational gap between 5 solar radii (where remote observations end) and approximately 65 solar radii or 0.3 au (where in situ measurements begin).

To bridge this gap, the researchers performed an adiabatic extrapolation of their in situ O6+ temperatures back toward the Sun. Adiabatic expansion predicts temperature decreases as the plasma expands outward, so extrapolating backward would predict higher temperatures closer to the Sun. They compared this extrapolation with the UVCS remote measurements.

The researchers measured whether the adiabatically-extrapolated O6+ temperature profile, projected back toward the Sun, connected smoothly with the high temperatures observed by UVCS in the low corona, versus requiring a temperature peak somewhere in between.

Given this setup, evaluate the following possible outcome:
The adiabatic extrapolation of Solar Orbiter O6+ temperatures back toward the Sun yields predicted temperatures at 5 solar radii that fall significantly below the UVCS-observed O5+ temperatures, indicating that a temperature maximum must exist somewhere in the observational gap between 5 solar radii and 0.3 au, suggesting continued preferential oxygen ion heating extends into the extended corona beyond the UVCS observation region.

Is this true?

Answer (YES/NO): NO